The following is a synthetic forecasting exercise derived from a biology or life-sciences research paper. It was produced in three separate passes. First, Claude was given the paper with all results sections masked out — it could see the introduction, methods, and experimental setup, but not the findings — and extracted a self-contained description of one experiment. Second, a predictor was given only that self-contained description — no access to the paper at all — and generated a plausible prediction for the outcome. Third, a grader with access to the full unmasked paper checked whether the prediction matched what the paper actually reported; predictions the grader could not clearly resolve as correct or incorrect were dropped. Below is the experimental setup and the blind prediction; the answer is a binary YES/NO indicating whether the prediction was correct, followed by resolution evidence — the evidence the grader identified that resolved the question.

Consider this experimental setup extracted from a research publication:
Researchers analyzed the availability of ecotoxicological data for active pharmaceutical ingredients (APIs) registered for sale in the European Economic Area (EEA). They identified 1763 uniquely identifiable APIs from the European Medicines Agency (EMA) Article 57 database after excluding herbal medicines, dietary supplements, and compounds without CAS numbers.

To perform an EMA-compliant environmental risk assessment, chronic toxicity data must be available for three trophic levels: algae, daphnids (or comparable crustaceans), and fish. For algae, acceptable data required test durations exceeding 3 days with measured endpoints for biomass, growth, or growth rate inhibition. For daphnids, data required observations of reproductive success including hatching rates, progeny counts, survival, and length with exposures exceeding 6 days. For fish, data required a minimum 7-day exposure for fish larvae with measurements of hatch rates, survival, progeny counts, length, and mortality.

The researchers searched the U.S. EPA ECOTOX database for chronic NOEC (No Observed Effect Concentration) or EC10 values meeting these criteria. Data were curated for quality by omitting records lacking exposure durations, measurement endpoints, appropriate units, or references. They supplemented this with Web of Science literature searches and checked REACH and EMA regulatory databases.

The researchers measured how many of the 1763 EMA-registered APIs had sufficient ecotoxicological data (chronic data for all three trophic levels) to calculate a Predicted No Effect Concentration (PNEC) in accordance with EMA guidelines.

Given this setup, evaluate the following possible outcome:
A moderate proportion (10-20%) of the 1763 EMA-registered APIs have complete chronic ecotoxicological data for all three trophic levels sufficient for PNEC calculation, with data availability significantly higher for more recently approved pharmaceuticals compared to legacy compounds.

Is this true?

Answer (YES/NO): NO